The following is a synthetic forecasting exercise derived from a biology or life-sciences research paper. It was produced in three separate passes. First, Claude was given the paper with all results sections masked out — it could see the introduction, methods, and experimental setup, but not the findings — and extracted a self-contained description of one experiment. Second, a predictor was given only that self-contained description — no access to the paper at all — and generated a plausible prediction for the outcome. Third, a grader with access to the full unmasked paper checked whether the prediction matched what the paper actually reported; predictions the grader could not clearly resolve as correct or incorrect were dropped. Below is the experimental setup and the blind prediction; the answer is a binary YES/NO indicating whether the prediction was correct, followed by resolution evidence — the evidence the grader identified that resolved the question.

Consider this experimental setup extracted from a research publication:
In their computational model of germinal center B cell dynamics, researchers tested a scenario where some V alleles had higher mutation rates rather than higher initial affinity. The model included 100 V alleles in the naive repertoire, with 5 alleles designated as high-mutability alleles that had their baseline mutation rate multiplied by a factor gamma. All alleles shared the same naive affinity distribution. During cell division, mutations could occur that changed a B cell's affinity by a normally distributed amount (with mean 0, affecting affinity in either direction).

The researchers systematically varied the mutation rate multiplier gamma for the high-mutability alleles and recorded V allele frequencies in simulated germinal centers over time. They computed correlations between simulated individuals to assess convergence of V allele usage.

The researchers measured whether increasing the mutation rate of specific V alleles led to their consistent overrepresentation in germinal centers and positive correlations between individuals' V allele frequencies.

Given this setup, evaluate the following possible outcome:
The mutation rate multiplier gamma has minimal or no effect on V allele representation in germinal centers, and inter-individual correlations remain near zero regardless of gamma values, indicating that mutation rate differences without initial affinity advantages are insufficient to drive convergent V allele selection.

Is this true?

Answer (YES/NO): NO